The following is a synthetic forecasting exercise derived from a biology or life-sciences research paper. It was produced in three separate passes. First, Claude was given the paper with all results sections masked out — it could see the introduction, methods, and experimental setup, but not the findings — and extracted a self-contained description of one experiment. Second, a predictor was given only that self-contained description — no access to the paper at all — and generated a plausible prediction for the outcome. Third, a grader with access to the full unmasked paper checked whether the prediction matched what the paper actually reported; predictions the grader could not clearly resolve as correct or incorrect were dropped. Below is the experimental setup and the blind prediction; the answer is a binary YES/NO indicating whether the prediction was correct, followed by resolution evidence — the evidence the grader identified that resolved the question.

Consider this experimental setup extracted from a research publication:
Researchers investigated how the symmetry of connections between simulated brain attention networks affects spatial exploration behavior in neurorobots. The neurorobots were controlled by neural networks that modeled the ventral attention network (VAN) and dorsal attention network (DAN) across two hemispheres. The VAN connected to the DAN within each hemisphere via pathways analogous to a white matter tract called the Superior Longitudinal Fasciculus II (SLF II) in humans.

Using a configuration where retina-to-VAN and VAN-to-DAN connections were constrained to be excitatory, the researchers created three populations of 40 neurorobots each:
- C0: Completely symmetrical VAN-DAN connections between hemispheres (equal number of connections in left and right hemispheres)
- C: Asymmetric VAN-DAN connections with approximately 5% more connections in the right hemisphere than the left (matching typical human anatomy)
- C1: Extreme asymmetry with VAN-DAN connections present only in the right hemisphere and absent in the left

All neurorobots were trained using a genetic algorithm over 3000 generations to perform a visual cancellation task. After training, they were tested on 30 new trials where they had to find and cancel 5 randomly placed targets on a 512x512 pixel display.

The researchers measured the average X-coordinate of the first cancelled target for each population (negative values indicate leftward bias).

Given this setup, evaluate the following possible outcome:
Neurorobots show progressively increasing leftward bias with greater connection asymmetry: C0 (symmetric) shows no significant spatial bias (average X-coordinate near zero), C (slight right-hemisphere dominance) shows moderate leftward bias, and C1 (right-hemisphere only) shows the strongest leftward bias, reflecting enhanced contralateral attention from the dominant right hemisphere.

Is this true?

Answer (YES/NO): YES